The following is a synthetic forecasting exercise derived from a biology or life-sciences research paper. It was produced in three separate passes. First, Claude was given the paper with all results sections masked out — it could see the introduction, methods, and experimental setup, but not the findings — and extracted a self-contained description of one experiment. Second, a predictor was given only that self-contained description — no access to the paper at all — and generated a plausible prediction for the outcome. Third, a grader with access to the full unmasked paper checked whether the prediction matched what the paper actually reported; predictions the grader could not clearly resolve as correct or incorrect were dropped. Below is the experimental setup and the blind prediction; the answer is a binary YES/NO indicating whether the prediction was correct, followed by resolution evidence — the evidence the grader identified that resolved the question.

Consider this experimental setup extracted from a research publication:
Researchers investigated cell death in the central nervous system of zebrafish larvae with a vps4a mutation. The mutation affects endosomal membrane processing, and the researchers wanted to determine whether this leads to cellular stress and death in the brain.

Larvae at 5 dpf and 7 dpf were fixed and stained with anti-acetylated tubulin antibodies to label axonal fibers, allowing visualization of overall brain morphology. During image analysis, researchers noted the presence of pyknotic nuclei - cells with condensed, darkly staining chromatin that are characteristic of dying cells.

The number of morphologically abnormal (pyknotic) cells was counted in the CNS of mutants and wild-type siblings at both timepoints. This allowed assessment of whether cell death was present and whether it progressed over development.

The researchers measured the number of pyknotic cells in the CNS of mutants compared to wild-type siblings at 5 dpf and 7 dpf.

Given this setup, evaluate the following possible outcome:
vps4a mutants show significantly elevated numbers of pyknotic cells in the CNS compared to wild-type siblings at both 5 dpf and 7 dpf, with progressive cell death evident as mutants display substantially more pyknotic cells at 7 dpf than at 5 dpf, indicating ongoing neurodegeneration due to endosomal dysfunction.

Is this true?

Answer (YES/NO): YES